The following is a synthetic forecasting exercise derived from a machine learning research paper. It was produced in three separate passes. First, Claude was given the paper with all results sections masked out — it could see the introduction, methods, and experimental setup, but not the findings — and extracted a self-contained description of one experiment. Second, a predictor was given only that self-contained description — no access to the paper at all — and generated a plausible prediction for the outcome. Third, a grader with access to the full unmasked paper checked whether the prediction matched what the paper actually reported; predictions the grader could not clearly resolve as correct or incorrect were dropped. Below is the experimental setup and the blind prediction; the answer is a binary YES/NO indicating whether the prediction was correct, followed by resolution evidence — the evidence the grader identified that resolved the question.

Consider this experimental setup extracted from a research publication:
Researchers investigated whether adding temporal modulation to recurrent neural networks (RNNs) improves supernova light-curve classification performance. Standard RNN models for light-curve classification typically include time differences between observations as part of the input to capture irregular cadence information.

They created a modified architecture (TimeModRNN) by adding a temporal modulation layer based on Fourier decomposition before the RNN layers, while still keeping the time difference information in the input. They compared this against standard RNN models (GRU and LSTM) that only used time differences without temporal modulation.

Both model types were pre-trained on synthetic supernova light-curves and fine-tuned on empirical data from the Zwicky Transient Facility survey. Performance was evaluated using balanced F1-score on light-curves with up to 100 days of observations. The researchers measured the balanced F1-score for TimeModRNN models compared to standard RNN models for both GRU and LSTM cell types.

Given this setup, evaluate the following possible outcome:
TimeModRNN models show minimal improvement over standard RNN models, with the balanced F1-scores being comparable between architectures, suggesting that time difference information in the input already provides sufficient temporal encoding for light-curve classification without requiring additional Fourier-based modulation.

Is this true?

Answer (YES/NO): NO